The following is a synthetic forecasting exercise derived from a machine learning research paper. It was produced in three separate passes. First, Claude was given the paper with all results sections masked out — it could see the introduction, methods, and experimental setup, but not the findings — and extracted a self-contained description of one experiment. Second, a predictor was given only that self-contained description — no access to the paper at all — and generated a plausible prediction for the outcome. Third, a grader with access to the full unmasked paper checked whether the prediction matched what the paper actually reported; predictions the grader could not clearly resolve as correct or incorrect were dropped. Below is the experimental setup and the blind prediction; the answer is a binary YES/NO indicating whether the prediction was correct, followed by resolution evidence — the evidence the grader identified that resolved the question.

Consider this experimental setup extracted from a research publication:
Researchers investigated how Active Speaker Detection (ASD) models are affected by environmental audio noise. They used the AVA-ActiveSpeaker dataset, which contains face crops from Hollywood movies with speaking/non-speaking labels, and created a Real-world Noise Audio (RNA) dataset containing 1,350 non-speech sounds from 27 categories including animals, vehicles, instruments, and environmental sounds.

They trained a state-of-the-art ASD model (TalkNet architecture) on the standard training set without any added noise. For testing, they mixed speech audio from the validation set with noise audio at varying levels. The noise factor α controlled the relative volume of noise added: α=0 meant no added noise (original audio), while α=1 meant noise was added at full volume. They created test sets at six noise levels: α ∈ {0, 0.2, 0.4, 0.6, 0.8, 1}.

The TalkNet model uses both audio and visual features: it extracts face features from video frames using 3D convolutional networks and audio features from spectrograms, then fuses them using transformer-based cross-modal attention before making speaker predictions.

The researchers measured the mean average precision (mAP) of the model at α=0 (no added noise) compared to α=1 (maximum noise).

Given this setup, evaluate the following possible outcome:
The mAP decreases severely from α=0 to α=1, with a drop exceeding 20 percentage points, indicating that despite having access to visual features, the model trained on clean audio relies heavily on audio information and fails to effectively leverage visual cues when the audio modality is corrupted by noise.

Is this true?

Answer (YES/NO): NO